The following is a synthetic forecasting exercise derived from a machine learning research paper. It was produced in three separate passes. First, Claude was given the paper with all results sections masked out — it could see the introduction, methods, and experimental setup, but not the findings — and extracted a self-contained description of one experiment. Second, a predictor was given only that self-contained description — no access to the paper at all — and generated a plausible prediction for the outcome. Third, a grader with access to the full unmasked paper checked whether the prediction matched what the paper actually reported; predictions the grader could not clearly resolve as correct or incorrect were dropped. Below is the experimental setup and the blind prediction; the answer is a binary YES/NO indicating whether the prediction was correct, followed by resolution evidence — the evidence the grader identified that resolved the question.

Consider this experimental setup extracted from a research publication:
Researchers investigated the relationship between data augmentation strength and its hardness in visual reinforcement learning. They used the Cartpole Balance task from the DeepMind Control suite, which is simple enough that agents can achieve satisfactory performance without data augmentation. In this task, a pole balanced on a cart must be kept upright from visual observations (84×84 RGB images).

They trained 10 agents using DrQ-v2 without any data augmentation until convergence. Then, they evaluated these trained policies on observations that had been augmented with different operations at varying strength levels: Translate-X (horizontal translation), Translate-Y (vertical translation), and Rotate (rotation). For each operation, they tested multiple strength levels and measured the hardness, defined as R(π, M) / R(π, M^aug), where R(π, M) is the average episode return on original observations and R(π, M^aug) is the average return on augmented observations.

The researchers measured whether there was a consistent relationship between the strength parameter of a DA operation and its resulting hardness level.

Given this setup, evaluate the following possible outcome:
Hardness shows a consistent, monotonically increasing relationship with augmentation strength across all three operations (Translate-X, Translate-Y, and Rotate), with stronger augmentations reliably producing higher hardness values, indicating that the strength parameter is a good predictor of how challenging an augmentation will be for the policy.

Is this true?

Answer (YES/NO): YES